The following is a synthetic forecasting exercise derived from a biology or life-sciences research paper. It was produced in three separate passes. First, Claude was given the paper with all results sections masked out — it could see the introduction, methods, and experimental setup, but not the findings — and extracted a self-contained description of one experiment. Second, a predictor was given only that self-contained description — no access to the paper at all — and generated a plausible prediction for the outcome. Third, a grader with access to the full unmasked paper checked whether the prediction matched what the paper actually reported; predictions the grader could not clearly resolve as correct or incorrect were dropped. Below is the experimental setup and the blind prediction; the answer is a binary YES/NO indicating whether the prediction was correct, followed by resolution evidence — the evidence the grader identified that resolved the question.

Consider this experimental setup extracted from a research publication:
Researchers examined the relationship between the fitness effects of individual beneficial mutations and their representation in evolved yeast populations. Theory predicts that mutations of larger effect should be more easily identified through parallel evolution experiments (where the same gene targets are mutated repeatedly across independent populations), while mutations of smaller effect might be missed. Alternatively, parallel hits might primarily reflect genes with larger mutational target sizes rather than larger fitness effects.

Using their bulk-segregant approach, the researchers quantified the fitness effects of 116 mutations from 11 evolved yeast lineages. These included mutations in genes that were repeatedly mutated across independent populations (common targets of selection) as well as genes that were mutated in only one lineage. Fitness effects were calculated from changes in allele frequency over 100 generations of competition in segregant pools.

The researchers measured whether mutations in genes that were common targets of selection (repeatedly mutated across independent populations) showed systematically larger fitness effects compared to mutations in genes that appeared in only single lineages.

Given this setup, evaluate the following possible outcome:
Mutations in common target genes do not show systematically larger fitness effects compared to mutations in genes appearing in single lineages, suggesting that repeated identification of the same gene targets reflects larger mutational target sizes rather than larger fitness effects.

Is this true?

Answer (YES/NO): YES